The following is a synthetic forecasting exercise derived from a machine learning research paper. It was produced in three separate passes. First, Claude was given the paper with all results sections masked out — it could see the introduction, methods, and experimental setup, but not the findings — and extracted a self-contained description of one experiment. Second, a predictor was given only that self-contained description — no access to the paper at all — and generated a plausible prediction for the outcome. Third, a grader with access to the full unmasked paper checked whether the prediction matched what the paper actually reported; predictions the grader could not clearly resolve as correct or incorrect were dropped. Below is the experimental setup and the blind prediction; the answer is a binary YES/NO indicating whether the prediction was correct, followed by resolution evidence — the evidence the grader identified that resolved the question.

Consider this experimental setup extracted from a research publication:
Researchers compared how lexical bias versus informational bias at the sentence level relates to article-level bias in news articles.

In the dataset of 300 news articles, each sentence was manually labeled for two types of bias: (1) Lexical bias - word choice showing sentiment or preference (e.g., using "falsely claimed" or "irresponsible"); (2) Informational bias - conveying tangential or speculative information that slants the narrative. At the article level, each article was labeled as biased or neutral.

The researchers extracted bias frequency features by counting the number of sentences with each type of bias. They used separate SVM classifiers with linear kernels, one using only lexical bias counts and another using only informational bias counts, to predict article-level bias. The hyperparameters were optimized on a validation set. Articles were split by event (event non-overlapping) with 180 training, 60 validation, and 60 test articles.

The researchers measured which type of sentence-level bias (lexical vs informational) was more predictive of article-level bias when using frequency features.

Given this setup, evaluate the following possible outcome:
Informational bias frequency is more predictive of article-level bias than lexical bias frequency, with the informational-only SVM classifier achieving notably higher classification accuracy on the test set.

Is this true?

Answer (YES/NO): NO